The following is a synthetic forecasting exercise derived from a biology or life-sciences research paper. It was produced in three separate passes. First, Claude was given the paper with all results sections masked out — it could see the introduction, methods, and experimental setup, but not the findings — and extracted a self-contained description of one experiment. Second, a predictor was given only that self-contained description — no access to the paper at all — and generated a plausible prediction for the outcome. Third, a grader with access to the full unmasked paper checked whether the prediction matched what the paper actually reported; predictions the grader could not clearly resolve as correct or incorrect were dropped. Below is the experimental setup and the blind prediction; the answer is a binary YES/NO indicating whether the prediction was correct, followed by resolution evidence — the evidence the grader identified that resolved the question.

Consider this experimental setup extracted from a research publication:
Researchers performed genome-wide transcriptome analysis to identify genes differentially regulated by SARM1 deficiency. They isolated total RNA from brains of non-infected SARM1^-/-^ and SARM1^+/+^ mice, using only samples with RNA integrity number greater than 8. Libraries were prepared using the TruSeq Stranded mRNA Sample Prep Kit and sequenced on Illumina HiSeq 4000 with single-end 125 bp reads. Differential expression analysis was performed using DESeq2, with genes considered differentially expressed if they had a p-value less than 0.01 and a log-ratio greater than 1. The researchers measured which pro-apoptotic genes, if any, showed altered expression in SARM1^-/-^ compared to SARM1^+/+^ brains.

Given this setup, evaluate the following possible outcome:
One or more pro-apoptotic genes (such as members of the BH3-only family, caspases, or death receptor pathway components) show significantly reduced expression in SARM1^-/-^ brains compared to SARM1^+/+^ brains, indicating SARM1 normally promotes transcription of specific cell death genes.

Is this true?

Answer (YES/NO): NO